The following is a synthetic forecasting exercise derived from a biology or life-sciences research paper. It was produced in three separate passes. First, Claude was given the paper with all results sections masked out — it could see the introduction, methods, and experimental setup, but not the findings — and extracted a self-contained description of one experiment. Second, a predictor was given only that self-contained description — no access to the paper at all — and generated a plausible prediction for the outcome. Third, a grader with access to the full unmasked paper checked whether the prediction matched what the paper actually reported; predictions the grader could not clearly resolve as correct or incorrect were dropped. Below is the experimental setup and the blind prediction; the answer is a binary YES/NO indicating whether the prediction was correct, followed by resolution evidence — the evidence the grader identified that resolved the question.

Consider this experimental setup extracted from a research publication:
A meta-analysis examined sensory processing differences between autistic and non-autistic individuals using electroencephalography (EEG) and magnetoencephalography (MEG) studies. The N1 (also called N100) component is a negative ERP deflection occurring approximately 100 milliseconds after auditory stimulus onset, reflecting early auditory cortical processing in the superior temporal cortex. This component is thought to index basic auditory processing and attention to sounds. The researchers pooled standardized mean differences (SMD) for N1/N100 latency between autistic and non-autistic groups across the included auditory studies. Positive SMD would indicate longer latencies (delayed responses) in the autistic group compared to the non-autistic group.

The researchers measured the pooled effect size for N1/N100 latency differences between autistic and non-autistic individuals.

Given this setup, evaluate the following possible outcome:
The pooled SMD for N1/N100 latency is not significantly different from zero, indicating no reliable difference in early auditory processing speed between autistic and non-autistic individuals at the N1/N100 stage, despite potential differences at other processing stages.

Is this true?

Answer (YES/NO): NO